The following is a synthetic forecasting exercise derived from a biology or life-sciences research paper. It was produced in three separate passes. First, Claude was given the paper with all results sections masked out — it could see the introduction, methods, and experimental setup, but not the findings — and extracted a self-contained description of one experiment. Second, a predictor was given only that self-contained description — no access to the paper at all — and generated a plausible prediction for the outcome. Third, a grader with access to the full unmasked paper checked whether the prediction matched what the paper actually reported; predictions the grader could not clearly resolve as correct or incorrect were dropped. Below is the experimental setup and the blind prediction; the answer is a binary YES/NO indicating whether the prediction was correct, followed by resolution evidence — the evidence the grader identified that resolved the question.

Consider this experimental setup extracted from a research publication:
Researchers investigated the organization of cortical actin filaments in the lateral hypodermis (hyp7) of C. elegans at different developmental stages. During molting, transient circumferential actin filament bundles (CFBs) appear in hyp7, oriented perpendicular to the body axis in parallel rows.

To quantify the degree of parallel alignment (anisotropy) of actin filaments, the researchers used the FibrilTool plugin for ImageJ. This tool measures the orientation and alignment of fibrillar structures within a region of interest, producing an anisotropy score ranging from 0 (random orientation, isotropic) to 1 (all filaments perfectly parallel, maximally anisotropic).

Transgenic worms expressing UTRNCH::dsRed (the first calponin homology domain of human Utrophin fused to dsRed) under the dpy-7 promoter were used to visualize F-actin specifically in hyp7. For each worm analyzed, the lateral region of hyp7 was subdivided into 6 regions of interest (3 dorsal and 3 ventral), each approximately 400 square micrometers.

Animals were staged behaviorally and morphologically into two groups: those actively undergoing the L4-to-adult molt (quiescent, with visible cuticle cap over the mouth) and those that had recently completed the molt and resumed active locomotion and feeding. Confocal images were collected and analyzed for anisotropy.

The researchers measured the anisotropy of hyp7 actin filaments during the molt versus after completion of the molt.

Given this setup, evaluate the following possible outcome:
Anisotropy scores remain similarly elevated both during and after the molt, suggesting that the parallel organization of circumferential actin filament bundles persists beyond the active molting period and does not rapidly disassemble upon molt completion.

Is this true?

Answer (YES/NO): NO